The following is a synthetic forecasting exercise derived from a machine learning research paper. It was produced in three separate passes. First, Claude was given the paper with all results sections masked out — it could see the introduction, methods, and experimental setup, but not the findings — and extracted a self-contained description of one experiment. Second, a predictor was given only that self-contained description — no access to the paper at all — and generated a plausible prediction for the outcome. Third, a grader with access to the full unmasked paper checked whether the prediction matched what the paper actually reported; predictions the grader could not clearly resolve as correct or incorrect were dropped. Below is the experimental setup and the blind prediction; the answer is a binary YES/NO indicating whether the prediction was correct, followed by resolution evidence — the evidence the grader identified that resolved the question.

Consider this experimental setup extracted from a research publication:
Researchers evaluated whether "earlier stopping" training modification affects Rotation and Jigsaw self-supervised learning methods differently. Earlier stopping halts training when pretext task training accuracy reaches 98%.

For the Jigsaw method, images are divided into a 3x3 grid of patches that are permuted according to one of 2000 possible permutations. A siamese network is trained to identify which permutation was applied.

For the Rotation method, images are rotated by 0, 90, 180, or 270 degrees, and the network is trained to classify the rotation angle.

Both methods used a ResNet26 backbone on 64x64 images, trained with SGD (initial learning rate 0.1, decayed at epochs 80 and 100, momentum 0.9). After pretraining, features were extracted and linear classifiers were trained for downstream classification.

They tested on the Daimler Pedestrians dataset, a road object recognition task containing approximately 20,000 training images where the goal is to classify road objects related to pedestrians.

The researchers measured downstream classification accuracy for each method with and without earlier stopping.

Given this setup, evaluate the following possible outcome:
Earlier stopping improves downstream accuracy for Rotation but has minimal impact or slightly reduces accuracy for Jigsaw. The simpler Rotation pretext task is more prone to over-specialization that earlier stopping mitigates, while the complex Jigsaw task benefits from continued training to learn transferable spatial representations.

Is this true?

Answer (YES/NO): NO